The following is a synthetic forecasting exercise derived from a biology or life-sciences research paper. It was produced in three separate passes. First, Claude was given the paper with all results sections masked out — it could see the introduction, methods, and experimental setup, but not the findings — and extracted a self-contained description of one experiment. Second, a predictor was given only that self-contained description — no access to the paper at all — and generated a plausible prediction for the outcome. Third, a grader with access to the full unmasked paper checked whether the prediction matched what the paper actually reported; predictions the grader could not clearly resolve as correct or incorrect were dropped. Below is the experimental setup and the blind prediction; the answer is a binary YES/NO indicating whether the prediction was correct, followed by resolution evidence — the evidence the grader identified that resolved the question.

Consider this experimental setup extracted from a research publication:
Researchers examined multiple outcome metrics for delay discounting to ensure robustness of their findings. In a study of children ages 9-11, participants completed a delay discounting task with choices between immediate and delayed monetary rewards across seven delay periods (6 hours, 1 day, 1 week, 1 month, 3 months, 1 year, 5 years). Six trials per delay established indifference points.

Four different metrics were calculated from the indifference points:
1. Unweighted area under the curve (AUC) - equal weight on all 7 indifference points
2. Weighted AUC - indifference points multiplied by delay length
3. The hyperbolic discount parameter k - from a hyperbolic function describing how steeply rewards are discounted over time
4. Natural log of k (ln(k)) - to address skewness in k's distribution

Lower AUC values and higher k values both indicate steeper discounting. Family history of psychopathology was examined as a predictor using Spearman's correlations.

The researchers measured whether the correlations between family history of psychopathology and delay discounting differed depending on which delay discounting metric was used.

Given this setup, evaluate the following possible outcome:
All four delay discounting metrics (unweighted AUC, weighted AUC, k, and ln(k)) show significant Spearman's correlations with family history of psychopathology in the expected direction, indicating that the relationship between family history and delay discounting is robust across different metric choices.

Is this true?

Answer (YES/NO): NO